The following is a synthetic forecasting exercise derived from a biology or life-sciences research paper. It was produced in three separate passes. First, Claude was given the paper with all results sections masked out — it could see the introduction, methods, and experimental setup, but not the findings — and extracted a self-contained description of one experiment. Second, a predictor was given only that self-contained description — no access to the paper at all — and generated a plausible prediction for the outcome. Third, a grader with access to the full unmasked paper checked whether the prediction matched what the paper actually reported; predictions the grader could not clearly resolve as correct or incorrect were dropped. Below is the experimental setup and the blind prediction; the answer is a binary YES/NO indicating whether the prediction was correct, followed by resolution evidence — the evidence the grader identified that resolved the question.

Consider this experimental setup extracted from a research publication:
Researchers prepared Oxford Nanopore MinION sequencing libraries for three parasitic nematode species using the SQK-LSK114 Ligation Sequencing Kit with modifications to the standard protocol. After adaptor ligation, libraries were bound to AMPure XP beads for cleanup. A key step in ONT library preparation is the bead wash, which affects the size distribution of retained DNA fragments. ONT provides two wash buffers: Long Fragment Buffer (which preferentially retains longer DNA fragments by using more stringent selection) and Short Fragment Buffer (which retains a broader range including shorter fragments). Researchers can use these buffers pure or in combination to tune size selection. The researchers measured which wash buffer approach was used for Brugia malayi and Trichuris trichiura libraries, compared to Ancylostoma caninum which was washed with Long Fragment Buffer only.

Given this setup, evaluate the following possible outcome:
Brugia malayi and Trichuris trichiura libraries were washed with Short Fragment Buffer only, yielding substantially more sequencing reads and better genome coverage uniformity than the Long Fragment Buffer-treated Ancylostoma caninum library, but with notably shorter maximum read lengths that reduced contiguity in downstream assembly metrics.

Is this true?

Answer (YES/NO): NO